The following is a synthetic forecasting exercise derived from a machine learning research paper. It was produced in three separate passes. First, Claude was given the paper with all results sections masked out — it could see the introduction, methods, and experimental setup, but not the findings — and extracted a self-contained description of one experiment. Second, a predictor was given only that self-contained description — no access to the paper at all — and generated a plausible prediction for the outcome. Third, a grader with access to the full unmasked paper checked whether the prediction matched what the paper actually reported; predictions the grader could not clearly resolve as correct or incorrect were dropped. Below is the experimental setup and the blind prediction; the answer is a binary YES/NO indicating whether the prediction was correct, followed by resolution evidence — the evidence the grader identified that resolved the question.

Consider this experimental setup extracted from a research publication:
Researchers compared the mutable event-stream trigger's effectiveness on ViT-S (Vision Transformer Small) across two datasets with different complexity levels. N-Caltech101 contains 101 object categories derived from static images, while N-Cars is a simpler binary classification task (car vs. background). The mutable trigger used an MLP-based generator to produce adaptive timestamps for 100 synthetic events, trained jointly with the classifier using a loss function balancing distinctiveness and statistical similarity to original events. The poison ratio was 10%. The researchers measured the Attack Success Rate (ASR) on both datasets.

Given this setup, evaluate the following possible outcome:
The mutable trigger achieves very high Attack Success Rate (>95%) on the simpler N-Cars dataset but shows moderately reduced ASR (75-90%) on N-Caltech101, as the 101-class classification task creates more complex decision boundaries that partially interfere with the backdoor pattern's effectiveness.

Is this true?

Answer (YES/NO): YES